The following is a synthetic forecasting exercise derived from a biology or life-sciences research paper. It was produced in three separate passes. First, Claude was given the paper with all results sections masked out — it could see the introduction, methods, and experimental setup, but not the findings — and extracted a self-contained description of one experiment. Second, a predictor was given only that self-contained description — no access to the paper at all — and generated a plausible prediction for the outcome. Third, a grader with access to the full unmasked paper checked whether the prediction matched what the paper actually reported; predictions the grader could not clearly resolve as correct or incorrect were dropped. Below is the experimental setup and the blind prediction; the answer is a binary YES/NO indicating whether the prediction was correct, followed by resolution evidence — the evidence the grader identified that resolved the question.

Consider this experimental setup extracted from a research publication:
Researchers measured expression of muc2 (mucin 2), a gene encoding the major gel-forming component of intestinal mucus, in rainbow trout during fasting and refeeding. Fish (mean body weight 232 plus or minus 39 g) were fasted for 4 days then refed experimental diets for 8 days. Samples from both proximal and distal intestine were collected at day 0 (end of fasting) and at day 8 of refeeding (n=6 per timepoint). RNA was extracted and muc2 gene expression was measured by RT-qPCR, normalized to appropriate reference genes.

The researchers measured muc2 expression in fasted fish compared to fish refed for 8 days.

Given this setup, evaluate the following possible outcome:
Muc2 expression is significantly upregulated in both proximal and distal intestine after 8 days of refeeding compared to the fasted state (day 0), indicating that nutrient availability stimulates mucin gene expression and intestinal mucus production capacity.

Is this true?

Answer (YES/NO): YES